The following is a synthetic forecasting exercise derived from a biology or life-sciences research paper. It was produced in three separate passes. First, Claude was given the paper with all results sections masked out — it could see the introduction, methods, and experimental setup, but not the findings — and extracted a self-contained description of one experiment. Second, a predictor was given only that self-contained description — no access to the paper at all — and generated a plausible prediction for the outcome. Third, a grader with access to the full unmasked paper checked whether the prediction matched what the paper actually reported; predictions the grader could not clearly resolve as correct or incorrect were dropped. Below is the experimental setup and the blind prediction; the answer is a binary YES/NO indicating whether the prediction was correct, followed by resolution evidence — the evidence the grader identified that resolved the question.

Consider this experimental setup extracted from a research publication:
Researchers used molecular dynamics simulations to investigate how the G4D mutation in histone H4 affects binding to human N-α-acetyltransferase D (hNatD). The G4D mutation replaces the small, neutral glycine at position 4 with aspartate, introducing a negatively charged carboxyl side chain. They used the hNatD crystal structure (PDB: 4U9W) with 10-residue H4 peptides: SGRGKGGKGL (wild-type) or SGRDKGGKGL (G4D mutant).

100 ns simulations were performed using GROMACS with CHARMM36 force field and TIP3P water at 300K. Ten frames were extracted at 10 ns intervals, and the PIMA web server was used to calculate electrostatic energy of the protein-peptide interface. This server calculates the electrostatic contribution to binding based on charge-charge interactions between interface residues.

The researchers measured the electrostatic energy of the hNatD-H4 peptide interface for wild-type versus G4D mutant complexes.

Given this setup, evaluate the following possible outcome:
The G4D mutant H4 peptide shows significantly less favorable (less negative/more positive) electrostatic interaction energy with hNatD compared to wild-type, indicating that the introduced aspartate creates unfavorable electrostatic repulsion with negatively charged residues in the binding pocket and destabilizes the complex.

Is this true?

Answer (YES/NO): YES